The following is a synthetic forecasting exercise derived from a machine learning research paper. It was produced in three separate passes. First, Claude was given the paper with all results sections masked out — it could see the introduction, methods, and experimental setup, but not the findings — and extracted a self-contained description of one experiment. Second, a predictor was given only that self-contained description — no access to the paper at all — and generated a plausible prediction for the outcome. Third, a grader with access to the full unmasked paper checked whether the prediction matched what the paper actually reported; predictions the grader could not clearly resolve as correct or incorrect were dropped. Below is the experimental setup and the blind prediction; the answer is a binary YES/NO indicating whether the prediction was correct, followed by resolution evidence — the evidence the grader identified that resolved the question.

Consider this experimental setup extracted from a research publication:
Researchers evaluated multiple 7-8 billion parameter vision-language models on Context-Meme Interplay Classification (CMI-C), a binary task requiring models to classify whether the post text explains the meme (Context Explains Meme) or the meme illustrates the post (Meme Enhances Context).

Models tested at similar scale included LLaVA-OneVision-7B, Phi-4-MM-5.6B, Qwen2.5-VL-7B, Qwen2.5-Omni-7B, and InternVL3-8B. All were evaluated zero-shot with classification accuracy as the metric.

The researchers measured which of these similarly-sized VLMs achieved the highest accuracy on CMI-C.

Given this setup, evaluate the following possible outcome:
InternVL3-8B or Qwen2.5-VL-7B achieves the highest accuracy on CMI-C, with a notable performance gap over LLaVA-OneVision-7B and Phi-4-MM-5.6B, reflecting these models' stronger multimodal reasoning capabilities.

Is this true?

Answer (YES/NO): NO